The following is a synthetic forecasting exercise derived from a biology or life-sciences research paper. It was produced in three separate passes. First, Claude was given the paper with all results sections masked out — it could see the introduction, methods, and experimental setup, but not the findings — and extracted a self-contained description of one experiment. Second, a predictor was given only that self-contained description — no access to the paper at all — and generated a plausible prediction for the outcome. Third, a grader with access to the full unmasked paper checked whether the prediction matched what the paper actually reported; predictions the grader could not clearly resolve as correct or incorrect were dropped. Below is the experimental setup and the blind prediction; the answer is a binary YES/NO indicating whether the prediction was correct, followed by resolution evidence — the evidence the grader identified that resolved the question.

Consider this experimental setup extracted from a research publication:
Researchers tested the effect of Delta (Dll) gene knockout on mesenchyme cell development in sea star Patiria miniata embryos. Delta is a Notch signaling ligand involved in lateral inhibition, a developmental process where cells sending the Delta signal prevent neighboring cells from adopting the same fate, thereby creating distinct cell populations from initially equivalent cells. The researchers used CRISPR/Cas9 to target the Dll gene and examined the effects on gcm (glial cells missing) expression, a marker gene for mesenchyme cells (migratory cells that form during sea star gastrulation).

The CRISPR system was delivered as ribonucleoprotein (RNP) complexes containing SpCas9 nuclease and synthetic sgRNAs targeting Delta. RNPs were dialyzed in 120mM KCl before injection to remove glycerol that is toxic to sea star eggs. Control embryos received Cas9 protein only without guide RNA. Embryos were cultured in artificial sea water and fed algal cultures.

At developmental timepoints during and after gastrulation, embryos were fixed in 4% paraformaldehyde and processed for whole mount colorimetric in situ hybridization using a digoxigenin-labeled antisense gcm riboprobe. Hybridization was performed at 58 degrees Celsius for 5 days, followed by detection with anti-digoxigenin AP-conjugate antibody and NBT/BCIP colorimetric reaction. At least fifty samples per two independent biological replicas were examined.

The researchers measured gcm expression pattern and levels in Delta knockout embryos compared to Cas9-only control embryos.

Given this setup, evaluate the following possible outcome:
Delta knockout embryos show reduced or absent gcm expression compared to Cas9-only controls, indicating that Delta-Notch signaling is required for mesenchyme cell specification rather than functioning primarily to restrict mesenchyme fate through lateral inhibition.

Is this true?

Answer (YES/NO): NO